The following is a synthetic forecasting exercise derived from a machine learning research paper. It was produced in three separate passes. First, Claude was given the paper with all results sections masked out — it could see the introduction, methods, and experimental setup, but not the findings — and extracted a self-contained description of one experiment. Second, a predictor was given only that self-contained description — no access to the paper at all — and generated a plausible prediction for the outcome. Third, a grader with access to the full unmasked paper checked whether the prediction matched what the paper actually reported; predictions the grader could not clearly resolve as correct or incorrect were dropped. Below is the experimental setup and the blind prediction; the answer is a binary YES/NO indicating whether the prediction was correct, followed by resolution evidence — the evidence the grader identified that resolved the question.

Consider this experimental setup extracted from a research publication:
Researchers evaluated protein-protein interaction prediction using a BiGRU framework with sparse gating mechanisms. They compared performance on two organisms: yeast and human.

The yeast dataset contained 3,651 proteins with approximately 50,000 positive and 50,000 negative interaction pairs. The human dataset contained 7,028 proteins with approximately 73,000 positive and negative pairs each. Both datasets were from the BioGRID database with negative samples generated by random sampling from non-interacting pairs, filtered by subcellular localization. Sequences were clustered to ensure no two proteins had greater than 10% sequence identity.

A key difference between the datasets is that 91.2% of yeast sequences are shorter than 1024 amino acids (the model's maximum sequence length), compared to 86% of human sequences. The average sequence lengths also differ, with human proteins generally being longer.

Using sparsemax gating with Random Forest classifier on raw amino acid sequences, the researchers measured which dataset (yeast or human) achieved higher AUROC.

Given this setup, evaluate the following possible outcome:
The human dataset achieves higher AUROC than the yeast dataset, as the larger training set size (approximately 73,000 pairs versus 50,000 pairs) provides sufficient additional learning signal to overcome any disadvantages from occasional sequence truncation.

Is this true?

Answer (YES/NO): NO